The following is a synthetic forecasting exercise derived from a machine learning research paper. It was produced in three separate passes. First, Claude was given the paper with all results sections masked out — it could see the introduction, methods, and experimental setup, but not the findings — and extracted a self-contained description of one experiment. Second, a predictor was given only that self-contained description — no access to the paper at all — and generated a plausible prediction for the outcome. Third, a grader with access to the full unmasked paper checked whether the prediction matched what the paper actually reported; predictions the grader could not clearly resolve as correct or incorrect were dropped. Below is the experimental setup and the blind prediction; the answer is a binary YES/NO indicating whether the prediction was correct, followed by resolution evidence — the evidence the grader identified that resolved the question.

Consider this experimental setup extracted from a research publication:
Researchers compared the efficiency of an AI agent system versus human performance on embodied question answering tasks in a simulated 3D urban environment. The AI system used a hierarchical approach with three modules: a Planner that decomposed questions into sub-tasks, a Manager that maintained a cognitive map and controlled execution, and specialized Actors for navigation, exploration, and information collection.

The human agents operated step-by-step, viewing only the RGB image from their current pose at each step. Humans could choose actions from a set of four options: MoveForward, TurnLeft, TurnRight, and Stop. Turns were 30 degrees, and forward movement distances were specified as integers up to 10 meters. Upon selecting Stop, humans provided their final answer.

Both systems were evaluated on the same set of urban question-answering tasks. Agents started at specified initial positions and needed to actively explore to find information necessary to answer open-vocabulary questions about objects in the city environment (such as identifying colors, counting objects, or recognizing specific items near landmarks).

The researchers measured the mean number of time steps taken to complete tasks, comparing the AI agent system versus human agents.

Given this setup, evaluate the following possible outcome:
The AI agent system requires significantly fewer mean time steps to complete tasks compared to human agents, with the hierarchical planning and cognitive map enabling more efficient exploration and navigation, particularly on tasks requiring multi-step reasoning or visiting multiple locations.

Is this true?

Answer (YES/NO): NO